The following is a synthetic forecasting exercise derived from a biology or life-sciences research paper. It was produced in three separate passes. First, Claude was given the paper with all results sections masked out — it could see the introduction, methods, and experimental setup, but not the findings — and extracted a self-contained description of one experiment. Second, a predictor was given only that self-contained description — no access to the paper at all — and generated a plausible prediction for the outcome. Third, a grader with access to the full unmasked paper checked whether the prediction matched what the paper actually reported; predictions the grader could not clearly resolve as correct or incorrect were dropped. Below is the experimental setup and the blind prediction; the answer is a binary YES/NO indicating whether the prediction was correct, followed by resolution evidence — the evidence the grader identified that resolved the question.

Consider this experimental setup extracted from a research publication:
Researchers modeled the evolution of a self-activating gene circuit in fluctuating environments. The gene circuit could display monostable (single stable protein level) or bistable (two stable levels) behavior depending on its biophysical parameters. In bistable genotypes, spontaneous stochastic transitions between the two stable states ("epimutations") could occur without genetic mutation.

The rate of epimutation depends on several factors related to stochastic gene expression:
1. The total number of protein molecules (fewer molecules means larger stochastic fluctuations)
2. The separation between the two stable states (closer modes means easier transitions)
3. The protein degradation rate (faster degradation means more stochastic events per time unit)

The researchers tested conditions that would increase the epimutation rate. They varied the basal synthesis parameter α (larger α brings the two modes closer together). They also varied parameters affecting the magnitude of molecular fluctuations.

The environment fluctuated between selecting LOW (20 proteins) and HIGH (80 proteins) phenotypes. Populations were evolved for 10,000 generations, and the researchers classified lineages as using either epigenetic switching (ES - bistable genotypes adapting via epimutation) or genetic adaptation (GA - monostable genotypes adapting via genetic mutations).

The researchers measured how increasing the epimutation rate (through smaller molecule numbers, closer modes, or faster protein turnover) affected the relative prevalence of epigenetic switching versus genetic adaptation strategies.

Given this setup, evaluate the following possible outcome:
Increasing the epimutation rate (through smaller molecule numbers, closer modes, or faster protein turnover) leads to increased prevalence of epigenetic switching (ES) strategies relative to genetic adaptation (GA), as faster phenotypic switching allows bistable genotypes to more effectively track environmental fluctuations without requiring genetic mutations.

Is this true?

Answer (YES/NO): YES